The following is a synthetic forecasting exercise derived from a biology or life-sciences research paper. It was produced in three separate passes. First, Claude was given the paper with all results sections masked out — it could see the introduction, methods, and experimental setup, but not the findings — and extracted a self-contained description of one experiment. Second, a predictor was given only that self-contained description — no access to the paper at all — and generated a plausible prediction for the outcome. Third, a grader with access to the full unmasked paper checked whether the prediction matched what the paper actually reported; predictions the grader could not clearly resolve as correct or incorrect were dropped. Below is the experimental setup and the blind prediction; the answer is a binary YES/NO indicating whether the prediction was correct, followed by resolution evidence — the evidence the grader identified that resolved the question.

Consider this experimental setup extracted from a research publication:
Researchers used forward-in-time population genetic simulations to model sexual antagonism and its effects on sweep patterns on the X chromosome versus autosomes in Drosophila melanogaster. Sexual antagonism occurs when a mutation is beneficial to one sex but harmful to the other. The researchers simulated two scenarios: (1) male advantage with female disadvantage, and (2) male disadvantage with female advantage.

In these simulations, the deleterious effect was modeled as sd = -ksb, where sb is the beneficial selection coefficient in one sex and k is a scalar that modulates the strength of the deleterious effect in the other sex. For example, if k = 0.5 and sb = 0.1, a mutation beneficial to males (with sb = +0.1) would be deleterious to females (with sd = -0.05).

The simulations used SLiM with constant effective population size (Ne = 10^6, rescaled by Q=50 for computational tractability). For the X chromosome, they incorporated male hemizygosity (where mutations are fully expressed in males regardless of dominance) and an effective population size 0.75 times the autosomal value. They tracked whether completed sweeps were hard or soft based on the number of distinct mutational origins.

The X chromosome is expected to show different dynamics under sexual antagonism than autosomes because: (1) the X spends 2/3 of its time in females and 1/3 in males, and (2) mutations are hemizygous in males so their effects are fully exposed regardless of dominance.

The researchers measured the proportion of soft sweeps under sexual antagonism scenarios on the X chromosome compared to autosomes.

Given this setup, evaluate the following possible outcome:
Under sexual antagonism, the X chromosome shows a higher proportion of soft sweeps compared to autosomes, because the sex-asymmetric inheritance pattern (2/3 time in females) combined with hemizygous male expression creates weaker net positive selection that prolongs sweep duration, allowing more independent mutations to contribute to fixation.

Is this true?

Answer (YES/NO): NO